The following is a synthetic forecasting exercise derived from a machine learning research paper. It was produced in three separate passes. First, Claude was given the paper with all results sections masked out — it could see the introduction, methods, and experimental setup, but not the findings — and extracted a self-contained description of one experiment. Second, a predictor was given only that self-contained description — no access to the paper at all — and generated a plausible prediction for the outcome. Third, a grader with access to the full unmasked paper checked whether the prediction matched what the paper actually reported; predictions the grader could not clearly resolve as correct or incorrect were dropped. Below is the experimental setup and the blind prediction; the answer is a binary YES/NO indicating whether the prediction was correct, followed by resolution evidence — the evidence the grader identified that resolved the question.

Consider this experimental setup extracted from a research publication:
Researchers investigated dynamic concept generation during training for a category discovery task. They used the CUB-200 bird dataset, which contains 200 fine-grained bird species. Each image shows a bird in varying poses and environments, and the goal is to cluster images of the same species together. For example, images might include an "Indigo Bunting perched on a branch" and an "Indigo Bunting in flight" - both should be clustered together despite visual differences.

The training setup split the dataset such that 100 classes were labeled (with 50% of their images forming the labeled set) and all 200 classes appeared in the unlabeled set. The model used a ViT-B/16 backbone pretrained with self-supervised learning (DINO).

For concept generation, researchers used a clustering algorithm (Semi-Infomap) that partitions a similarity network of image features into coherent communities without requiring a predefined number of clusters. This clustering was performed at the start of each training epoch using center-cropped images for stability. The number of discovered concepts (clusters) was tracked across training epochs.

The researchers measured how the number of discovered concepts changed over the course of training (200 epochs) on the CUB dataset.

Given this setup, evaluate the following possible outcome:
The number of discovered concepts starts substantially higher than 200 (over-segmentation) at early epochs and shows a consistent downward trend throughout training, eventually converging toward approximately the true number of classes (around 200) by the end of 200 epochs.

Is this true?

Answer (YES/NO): NO